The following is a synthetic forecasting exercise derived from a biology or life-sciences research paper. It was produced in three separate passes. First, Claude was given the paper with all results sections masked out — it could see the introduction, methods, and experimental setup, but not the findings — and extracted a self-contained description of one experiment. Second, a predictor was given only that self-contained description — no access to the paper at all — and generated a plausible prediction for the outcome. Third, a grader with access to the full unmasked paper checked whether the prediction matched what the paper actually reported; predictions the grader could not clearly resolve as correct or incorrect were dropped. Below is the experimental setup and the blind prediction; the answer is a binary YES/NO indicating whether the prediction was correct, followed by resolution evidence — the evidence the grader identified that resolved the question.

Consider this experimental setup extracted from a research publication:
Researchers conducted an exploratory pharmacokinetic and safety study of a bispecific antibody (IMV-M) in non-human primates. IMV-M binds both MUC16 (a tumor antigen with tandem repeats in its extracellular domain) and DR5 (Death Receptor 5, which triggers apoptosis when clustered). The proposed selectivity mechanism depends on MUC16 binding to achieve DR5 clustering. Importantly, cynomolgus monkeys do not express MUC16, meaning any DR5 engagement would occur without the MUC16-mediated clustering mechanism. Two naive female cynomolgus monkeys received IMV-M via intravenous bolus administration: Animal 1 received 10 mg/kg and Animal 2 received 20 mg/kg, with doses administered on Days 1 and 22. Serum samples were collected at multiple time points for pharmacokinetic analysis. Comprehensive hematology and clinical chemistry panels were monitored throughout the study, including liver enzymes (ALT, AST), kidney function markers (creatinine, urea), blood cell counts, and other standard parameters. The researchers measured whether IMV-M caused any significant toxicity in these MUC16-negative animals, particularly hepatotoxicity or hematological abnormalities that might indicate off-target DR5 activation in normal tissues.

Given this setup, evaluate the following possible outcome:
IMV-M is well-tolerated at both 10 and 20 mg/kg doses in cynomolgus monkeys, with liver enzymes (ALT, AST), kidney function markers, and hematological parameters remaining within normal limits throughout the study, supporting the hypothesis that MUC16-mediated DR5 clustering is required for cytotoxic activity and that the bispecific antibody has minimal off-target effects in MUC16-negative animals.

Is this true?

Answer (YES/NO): YES